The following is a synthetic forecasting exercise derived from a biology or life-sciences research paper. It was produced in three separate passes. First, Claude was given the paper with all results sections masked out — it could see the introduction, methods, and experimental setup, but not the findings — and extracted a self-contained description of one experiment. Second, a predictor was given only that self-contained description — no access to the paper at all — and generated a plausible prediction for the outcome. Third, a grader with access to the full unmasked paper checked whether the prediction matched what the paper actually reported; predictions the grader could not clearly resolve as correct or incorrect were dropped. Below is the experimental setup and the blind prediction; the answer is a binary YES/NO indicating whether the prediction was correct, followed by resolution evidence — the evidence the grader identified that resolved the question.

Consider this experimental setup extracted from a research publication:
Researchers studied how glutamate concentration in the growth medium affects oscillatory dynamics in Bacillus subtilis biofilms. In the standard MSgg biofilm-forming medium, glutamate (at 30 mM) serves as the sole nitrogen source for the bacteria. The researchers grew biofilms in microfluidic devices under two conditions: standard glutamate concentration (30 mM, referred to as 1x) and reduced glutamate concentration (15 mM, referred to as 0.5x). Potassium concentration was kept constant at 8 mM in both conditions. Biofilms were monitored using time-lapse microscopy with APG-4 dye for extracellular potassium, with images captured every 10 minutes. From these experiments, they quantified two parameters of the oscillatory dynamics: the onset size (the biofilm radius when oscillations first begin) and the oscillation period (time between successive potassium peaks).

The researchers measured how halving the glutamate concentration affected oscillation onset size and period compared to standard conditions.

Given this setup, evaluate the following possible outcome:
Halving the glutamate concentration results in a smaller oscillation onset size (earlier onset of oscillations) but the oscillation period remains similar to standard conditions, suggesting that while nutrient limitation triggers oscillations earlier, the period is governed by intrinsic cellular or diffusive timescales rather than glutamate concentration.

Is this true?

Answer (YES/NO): NO